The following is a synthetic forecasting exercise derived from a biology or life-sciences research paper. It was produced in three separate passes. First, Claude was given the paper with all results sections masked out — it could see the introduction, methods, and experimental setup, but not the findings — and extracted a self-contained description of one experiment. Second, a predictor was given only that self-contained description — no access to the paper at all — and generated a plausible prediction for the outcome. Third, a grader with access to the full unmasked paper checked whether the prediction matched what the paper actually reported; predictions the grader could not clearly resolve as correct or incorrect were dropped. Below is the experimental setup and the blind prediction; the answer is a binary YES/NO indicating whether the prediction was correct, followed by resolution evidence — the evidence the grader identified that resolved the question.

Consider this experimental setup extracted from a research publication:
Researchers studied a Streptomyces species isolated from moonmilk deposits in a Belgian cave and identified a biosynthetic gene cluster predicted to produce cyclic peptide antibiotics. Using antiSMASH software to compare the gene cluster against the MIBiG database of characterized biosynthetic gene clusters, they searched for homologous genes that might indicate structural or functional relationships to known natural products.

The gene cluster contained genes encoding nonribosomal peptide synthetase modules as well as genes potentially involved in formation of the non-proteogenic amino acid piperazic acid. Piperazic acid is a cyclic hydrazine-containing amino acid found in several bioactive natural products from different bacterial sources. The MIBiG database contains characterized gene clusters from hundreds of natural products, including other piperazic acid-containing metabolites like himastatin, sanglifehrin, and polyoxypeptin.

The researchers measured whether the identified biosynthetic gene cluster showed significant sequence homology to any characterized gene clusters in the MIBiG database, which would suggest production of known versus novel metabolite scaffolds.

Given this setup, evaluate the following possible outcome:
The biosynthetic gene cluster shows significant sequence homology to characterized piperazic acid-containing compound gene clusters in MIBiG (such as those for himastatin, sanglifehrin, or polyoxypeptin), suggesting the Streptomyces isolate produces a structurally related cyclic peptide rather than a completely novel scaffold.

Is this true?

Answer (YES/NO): NO